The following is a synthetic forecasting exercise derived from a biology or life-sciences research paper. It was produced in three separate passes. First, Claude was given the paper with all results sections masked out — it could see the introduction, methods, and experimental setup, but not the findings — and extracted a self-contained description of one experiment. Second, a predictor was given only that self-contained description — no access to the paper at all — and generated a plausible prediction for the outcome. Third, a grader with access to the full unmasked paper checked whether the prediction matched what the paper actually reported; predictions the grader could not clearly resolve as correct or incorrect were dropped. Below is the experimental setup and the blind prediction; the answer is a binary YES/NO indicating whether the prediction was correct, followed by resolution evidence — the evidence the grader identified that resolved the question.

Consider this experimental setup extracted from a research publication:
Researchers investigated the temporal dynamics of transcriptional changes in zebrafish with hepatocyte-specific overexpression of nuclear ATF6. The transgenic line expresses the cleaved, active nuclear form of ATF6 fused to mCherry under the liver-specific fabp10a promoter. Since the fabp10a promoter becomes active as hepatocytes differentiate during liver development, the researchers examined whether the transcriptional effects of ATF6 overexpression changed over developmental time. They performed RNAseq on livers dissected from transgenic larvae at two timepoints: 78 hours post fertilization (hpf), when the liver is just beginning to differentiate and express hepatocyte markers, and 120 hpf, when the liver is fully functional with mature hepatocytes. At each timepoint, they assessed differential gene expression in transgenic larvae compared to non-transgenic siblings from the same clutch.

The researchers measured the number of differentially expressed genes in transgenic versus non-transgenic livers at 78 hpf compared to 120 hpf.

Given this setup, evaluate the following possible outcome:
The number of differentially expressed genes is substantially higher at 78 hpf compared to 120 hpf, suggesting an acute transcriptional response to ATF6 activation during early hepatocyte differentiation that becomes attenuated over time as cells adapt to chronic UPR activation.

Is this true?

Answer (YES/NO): NO